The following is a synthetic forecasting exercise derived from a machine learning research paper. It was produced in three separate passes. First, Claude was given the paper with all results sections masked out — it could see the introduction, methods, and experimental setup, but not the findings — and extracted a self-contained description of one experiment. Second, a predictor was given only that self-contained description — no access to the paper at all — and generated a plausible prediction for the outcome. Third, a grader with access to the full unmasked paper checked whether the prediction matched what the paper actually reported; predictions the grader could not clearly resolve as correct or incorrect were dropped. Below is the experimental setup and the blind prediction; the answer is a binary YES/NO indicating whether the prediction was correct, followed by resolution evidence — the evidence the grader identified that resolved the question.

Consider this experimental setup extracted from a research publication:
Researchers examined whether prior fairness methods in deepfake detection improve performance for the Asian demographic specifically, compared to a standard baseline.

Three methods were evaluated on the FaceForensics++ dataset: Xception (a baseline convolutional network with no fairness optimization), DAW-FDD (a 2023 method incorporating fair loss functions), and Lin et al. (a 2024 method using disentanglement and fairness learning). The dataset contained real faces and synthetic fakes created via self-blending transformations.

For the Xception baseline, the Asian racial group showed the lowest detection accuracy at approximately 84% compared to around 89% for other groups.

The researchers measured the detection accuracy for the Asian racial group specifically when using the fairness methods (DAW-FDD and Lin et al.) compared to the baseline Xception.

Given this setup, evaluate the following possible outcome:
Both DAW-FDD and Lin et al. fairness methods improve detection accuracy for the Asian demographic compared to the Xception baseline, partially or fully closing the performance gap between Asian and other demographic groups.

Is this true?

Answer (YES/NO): YES